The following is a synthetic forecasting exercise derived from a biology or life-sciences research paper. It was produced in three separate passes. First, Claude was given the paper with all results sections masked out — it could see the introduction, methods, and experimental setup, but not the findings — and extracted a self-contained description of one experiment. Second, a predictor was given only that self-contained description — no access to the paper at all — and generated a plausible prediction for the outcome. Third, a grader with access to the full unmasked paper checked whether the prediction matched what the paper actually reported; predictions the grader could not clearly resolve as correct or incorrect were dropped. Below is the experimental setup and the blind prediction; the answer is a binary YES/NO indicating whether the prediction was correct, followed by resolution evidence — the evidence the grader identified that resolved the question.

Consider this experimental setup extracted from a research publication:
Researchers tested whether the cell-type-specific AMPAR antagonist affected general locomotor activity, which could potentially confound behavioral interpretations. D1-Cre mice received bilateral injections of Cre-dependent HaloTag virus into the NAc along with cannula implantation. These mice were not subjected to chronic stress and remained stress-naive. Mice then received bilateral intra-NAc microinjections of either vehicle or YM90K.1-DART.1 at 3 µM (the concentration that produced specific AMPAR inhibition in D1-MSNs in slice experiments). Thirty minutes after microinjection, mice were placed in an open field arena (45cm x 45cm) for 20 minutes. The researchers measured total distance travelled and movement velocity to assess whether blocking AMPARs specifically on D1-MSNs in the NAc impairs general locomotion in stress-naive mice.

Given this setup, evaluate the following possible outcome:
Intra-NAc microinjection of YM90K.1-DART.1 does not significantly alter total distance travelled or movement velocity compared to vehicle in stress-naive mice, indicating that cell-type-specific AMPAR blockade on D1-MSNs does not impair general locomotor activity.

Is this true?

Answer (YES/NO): YES